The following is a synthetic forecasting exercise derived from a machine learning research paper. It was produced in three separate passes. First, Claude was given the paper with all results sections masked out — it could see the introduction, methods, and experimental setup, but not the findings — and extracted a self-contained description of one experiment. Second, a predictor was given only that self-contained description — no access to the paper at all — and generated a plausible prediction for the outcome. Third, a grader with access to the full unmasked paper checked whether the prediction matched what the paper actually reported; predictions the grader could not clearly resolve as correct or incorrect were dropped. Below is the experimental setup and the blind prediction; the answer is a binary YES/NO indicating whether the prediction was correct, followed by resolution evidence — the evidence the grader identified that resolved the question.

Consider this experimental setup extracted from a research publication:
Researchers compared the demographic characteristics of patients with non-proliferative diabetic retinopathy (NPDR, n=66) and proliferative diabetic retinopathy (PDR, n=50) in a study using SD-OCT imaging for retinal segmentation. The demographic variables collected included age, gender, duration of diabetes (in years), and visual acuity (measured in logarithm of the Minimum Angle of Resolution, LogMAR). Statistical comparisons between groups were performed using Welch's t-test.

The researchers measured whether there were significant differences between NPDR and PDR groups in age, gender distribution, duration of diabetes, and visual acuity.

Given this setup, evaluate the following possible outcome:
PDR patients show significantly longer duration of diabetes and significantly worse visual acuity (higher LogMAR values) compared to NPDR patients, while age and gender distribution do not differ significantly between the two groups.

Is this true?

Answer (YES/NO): NO